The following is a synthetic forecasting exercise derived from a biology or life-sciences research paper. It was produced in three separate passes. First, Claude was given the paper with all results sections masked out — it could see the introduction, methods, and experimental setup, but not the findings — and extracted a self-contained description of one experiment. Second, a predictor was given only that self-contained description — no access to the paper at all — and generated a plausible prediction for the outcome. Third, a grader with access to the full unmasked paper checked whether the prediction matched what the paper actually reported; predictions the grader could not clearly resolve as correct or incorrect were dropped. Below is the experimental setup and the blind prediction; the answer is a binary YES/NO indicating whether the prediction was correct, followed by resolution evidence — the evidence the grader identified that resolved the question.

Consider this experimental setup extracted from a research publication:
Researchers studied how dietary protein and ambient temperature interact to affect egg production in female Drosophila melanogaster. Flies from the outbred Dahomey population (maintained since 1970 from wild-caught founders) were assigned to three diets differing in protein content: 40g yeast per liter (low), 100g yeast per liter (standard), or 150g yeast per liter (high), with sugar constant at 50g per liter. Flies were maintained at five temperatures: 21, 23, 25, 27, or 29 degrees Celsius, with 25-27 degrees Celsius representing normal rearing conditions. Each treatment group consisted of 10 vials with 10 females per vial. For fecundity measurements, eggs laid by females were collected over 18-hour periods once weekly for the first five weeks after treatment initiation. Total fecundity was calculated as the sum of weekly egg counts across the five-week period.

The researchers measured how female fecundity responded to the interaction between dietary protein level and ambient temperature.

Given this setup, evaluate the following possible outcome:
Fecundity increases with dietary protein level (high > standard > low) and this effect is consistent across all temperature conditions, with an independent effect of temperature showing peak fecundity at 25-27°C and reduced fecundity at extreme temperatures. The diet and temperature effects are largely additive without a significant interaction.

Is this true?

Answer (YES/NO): NO